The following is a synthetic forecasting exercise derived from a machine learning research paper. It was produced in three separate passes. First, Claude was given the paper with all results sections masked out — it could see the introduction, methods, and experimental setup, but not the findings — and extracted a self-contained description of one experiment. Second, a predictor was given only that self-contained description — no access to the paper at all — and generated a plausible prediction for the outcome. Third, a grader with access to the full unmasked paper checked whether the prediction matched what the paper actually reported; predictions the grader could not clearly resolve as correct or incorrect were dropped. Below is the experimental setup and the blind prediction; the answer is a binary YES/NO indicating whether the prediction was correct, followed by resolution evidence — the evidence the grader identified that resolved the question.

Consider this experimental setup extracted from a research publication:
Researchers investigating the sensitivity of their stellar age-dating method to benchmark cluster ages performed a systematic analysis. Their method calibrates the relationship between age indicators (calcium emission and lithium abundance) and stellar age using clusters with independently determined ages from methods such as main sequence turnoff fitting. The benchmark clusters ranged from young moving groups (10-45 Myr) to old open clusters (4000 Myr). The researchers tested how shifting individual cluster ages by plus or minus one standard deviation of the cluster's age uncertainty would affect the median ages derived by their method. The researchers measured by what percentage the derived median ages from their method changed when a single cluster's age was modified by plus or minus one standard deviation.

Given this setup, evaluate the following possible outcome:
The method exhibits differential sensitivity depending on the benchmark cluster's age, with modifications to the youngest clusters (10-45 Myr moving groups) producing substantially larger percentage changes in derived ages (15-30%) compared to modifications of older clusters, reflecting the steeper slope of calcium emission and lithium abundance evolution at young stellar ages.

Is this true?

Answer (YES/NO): NO